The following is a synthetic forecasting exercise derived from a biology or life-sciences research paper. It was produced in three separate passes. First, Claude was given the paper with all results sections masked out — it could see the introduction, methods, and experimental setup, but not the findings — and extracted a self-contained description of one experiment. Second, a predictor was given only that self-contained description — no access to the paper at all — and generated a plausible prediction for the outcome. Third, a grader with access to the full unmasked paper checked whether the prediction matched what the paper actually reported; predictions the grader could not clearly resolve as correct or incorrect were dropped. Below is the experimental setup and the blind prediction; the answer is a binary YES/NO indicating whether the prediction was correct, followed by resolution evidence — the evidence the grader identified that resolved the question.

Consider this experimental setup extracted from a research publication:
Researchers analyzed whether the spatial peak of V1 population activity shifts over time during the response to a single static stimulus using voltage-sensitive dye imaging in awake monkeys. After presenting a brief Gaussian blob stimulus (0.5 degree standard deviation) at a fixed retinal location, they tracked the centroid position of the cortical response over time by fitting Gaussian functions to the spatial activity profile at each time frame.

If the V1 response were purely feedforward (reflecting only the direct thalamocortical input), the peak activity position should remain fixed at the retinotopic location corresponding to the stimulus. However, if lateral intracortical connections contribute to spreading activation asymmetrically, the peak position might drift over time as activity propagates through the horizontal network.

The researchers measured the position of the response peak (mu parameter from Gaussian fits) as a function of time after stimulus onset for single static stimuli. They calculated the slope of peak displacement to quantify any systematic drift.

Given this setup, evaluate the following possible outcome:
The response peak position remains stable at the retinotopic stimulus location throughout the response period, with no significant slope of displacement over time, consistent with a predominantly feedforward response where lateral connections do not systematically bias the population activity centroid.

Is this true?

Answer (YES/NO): YES